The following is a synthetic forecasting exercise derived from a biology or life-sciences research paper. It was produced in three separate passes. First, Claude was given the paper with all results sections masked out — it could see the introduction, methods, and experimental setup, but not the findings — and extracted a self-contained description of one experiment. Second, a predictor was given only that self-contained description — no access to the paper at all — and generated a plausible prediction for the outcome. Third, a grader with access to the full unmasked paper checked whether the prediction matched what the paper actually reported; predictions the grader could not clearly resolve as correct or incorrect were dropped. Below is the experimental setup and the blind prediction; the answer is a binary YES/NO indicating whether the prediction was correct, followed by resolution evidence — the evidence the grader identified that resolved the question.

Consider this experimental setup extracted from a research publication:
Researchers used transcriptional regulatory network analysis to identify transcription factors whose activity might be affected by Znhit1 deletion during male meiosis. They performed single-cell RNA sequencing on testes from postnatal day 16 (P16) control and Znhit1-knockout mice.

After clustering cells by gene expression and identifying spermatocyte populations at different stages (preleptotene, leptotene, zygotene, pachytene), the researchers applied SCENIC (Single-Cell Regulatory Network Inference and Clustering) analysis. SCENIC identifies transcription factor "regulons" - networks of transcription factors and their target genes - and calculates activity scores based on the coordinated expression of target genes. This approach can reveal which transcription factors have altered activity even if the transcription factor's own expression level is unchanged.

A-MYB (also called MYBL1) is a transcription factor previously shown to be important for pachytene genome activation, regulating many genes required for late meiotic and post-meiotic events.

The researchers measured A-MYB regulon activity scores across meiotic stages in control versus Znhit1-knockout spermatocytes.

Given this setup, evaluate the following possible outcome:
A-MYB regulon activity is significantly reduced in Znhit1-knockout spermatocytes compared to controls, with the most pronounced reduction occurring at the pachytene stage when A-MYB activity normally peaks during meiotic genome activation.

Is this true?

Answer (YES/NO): YES